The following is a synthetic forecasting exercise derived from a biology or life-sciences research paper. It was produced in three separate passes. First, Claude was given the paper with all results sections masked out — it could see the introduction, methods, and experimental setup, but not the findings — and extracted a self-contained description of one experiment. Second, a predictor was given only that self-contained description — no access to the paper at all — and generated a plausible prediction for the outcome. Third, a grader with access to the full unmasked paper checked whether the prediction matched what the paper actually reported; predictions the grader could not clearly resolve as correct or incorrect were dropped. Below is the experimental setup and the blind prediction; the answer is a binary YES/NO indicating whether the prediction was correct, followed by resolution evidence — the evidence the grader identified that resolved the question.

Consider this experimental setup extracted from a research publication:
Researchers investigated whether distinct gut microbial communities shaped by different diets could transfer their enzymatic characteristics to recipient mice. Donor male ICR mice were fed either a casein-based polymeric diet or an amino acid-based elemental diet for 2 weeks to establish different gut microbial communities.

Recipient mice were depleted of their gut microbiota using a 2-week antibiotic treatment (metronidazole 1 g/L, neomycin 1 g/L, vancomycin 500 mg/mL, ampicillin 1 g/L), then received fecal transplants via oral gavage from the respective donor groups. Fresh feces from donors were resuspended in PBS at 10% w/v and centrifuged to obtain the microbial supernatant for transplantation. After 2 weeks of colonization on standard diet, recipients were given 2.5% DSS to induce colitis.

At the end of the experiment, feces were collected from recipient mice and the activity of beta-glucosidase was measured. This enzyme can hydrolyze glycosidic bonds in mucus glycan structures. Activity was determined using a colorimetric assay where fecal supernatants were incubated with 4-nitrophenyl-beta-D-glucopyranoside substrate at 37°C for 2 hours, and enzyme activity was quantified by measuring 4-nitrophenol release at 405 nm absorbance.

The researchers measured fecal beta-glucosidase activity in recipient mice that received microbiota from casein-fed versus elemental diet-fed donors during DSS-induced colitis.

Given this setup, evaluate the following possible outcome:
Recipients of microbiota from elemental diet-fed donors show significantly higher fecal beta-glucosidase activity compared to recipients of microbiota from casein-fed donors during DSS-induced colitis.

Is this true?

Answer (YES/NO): NO